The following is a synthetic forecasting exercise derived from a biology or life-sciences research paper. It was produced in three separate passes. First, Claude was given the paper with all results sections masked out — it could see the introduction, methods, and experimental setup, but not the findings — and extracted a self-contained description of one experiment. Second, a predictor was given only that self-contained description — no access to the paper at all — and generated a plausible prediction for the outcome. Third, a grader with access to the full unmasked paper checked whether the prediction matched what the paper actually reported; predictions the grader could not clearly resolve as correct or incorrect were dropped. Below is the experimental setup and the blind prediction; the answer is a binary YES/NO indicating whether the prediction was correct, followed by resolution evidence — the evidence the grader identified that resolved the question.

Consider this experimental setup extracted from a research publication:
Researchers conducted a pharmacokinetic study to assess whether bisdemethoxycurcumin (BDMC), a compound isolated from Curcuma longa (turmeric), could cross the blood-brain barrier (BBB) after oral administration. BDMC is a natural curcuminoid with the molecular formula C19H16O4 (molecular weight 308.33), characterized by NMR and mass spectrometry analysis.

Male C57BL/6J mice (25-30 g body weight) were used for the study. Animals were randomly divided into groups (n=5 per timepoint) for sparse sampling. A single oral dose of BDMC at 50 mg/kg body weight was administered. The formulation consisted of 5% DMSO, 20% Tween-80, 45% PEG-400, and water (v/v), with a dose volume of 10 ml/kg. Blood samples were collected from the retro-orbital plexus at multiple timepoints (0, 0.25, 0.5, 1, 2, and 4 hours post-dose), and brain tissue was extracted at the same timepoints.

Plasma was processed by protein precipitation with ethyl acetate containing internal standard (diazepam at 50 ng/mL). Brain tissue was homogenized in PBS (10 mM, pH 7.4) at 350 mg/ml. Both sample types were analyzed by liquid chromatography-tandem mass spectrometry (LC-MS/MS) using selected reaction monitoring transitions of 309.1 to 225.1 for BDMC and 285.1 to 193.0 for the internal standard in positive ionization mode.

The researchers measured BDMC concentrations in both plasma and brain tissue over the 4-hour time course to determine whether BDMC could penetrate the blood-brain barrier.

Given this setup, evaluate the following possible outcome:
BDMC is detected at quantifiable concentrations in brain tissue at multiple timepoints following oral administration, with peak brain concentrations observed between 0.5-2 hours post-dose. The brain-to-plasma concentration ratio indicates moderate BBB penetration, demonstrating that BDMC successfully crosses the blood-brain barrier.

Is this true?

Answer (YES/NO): NO